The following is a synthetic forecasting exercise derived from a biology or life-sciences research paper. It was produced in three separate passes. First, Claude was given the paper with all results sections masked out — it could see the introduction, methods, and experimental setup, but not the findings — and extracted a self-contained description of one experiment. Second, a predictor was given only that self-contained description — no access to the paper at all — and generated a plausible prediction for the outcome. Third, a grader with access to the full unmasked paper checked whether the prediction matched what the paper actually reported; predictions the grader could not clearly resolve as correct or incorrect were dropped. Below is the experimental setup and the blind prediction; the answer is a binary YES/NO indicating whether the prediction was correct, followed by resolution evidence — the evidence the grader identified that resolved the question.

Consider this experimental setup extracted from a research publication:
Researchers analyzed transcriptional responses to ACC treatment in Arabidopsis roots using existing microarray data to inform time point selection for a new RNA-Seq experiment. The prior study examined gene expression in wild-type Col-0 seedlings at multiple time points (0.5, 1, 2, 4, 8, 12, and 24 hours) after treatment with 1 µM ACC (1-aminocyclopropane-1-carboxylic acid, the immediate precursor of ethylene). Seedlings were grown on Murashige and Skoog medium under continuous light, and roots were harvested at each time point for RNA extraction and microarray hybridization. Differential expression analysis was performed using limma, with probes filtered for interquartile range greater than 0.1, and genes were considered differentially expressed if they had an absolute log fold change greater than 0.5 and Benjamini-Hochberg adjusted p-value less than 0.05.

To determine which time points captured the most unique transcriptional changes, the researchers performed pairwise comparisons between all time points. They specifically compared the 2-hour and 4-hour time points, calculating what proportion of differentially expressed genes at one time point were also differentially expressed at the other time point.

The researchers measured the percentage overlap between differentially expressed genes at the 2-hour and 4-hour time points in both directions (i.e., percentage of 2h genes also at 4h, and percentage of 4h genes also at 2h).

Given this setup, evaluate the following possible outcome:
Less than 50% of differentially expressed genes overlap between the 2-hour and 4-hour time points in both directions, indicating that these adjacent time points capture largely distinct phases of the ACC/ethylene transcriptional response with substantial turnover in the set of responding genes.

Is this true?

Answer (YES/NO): NO